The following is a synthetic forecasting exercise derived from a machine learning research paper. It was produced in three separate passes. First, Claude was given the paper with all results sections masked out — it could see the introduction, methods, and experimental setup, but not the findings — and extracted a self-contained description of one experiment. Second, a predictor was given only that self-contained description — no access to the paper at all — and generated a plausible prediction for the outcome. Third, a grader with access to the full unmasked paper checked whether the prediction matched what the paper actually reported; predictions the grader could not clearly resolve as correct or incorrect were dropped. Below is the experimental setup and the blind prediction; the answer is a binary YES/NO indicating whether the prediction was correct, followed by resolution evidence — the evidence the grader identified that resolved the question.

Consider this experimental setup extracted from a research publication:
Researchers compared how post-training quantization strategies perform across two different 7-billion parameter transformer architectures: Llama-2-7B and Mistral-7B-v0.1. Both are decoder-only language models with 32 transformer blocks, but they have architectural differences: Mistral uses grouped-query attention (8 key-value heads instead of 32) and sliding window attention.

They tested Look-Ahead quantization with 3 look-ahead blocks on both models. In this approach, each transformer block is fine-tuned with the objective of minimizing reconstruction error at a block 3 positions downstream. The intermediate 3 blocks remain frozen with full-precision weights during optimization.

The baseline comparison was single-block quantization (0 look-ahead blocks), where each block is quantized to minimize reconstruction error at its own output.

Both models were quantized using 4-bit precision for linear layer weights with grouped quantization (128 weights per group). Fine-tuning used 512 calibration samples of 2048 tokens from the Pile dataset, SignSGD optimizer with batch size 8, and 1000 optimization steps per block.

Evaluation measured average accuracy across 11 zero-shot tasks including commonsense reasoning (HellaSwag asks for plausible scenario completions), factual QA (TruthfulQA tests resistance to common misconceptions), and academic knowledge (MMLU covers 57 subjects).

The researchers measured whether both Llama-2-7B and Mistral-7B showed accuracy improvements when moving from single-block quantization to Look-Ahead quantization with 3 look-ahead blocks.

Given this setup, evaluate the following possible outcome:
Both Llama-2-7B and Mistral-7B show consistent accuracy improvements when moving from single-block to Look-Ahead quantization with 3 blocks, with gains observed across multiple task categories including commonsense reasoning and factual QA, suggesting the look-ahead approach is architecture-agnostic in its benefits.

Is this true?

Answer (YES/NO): NO